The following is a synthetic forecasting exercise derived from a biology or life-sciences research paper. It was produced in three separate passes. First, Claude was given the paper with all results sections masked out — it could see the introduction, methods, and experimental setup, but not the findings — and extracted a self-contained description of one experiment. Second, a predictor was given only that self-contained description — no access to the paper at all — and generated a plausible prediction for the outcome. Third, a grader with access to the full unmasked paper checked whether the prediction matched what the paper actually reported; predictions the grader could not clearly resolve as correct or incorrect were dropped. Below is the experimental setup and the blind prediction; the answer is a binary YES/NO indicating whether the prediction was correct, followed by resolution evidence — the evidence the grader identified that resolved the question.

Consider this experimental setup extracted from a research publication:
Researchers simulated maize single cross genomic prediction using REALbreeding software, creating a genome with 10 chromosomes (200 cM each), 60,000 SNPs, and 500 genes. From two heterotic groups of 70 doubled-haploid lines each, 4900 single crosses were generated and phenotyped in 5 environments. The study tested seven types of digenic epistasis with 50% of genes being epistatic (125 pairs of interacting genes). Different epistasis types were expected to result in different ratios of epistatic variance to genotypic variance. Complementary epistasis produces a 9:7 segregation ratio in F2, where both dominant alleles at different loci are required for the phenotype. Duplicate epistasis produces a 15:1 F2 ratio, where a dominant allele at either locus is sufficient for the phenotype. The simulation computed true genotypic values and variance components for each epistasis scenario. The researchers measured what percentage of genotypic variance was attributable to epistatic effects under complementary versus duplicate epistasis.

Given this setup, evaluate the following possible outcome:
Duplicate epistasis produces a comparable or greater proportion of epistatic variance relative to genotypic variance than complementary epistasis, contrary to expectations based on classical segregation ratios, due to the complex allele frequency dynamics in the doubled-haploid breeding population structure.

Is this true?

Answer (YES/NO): YES